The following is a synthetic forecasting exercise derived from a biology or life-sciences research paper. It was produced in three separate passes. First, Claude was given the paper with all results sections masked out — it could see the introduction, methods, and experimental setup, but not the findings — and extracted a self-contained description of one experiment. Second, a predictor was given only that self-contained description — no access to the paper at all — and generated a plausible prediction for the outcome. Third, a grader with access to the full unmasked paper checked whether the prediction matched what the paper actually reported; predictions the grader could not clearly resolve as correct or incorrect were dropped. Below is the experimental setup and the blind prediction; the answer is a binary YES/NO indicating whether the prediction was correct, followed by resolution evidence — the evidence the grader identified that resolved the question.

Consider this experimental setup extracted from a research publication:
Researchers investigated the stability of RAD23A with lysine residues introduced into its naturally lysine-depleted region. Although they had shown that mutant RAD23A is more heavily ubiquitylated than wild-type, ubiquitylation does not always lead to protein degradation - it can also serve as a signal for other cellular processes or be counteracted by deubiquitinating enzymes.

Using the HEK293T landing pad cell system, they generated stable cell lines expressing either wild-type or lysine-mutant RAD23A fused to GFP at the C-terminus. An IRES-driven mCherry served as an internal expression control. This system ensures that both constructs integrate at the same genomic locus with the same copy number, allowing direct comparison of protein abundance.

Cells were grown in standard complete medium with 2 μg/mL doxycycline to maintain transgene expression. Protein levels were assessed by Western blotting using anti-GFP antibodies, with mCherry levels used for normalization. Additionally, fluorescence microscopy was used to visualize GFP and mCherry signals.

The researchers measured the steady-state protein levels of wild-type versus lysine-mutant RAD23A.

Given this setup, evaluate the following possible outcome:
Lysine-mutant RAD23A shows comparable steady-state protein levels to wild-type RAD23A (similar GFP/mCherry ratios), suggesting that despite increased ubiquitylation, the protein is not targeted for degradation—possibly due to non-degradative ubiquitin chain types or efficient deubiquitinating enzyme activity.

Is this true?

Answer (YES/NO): YES